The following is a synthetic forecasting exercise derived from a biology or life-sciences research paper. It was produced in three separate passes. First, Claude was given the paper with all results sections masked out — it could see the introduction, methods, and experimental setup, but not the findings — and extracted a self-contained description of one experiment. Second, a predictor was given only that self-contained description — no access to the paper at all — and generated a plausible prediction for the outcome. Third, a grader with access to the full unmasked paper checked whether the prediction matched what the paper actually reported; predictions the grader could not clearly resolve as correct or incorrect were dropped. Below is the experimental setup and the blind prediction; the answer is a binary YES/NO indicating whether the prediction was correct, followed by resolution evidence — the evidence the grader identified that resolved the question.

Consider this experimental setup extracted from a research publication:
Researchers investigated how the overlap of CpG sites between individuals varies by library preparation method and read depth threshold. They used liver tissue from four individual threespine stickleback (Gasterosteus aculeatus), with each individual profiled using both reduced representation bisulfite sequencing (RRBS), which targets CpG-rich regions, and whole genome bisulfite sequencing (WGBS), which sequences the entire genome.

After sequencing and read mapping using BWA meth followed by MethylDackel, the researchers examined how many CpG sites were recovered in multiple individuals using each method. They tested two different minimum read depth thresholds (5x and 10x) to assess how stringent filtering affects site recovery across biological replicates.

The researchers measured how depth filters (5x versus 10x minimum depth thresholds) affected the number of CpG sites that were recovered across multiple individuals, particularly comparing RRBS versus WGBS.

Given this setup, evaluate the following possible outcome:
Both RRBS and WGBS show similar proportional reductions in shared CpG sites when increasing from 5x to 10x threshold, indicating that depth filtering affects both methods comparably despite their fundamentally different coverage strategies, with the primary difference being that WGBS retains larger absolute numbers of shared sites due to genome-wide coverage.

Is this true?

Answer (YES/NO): NO